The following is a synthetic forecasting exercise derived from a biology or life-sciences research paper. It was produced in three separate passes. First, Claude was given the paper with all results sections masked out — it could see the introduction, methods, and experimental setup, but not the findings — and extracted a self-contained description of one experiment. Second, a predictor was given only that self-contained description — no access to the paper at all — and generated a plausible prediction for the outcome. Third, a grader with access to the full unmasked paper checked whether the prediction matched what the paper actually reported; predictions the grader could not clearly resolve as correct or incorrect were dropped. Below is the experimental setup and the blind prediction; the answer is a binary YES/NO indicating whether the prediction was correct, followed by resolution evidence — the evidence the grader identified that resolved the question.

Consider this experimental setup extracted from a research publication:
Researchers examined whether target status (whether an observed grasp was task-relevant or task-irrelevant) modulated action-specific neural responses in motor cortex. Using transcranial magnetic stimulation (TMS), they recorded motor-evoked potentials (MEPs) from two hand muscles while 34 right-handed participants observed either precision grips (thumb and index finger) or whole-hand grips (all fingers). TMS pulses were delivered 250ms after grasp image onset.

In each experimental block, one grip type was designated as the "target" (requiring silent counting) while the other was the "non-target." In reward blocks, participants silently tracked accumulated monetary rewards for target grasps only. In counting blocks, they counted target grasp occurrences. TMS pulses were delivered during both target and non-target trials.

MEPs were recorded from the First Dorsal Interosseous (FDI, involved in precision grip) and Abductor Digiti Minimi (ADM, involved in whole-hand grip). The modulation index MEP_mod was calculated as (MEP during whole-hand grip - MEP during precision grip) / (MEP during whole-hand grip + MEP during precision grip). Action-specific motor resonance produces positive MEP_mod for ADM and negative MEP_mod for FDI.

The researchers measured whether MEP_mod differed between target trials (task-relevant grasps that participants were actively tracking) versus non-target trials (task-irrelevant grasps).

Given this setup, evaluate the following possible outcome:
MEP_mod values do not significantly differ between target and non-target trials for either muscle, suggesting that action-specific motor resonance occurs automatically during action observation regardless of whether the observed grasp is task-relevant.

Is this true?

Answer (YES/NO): NO